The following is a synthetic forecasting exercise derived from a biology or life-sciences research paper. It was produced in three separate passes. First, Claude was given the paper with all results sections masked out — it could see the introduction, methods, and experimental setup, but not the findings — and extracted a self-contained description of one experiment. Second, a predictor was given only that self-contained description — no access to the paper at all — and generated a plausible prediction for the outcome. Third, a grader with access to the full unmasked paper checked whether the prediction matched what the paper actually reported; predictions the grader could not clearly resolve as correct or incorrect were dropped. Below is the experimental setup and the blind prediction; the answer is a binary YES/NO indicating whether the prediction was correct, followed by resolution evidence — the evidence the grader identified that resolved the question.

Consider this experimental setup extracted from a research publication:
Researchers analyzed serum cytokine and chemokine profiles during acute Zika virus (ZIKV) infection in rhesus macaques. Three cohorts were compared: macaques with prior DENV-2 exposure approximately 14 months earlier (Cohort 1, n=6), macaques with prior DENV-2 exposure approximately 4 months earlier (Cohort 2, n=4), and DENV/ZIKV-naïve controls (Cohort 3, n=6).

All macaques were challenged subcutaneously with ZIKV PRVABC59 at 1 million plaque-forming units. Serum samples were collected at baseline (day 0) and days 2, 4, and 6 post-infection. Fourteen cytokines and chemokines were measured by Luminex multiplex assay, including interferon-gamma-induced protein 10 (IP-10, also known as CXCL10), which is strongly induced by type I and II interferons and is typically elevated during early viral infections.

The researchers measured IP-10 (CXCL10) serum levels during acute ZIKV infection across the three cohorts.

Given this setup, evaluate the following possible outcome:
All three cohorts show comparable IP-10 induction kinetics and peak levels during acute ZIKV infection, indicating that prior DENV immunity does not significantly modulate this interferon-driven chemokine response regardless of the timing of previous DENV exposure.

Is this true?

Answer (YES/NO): NO